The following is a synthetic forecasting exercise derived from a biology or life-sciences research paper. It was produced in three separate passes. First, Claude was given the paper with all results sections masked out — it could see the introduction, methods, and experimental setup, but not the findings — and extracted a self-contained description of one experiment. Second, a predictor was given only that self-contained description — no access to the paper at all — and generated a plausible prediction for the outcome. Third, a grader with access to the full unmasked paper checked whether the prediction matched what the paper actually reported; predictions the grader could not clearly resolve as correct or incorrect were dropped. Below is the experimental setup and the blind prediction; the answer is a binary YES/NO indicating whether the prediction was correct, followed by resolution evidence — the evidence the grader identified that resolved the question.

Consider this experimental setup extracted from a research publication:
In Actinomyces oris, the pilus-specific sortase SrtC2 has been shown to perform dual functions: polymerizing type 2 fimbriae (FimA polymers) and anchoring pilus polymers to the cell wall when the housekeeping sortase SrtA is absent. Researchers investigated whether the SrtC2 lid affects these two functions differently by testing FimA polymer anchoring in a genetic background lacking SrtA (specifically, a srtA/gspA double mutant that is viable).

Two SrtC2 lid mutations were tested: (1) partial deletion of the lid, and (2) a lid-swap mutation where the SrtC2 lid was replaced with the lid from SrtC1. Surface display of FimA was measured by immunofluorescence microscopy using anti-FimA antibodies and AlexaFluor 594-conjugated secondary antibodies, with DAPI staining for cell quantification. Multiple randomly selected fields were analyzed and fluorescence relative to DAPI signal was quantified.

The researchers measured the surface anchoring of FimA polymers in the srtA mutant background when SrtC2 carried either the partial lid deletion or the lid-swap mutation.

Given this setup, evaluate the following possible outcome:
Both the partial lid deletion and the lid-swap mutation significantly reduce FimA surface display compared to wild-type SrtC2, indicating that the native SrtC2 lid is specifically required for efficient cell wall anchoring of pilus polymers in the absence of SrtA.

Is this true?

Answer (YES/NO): YES